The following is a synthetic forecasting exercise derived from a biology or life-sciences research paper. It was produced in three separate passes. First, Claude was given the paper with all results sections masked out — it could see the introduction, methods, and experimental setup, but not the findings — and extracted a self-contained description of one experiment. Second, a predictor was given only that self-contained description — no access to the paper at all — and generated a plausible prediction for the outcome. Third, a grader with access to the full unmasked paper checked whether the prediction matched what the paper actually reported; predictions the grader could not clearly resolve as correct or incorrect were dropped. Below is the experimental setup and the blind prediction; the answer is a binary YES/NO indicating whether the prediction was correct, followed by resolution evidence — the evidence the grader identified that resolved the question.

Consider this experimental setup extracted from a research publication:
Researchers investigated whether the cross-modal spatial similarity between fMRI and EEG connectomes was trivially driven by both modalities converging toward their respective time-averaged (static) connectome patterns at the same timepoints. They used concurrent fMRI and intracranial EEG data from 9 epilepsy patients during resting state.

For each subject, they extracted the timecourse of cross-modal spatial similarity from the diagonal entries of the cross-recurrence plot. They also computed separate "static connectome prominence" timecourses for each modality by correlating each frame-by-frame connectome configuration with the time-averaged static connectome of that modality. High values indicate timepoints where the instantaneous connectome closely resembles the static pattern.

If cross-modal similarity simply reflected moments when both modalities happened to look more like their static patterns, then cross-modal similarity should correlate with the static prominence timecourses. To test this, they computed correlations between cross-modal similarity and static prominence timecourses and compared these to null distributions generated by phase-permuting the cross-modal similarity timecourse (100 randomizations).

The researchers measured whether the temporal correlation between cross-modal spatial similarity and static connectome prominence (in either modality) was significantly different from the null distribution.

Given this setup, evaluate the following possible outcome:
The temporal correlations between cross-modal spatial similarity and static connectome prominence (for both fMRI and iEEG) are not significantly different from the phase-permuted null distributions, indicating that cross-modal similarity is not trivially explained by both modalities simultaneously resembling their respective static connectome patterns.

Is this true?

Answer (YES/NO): YES